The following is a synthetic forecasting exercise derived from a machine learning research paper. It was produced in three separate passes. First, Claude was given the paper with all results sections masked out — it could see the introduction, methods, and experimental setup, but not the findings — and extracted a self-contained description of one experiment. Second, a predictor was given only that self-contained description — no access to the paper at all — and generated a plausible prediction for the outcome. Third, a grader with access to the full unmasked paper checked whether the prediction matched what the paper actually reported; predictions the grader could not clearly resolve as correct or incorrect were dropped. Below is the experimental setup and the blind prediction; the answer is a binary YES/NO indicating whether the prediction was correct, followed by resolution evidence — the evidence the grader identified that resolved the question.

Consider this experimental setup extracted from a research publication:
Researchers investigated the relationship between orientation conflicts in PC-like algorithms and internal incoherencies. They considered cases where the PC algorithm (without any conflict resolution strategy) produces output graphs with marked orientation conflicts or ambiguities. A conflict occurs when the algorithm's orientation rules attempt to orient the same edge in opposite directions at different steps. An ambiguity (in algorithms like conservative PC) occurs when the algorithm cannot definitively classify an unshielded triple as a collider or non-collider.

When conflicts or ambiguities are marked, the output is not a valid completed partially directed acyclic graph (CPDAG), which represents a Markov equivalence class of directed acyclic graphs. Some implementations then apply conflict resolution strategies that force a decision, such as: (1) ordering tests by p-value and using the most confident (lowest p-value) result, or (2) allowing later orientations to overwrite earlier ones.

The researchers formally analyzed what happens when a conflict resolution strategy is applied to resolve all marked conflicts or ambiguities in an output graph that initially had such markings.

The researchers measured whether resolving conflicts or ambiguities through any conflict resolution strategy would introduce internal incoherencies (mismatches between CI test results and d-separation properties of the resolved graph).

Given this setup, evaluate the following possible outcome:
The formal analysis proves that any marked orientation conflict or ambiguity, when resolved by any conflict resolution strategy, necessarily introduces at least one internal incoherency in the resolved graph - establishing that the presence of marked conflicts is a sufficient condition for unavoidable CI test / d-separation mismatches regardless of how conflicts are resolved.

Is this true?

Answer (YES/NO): YES